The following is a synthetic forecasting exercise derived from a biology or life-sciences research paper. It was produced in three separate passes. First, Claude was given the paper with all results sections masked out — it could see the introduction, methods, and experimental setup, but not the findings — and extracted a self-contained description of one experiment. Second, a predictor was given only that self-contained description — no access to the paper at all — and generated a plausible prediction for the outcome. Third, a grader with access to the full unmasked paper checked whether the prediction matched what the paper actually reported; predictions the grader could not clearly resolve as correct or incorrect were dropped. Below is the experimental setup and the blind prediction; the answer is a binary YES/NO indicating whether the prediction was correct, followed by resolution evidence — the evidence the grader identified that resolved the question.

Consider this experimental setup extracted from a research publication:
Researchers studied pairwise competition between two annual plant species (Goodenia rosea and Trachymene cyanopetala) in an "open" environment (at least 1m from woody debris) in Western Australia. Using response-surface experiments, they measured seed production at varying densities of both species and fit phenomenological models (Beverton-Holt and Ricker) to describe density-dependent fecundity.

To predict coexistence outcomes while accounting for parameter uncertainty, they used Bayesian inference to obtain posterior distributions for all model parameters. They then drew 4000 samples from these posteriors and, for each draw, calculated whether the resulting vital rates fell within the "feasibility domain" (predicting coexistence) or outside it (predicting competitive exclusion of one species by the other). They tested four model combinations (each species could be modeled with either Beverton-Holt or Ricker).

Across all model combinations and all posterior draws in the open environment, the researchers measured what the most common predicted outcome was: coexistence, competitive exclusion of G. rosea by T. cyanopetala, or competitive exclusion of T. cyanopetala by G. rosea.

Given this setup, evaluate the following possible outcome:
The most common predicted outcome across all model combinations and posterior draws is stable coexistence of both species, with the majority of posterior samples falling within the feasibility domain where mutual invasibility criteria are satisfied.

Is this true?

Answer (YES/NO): NO